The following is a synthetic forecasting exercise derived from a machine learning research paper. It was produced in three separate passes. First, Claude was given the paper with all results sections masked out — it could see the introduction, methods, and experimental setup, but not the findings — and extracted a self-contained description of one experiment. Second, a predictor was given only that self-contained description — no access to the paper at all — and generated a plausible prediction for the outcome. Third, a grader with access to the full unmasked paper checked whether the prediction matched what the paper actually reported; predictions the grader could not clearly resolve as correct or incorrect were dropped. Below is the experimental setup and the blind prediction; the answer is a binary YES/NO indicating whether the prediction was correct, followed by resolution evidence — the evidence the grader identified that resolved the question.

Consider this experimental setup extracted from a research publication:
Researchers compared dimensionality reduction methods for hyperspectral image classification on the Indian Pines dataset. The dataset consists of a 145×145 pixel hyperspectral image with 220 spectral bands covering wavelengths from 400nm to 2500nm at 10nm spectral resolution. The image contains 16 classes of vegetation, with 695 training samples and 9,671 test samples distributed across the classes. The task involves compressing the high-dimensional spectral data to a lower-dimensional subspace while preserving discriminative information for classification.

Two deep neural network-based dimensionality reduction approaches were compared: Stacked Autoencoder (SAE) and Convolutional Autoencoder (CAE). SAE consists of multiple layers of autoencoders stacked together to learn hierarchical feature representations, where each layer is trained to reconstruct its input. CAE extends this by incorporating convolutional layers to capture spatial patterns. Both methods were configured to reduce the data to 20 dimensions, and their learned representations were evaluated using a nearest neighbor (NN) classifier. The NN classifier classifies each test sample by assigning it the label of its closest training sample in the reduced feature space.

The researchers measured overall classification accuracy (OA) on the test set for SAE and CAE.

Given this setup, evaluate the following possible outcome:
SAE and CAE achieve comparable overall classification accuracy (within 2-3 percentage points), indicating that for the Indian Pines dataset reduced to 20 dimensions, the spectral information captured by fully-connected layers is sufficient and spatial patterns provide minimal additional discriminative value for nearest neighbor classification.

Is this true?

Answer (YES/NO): NO